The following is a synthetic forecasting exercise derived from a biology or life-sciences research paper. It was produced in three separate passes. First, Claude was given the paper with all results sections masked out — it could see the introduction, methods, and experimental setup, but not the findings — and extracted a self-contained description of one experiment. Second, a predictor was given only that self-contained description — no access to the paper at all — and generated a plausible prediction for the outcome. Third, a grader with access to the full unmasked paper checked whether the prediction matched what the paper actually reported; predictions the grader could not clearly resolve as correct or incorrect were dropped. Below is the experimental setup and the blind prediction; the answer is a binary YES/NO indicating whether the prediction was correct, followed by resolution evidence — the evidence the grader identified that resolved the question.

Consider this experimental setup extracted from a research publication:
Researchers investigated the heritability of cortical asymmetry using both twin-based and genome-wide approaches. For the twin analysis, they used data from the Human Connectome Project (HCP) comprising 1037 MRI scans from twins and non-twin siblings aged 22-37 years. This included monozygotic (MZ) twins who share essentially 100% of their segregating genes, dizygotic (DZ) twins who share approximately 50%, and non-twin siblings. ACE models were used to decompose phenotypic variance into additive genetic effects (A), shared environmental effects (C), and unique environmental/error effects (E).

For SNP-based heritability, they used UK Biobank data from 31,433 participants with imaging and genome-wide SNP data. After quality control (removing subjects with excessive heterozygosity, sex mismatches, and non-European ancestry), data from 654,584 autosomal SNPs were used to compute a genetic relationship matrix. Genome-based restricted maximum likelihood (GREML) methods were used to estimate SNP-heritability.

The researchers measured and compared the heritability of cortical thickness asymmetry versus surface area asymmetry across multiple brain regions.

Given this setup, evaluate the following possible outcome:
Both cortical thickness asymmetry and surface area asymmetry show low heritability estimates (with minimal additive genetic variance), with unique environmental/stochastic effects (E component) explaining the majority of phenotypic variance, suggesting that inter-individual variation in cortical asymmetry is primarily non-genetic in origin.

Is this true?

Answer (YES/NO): NO